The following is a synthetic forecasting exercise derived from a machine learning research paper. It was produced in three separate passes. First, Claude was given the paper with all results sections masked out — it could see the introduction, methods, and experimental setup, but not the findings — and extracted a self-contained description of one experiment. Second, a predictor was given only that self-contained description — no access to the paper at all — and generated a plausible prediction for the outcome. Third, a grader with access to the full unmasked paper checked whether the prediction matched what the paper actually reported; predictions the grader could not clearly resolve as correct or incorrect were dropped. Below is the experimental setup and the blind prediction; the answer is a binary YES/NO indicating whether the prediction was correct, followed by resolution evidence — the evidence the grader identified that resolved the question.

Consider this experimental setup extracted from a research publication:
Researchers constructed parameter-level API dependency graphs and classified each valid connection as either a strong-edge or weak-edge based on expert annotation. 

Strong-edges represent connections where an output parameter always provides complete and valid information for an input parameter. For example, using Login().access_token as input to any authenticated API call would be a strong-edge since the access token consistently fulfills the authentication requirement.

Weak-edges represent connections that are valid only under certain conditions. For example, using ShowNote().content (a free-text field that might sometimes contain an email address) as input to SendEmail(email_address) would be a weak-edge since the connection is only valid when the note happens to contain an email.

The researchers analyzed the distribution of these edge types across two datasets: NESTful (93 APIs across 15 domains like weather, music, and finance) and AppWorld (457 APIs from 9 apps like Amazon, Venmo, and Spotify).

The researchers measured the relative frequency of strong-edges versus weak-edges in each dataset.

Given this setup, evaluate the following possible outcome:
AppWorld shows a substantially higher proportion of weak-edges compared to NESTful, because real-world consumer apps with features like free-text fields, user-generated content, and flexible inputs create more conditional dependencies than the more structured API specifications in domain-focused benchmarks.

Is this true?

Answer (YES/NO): NO